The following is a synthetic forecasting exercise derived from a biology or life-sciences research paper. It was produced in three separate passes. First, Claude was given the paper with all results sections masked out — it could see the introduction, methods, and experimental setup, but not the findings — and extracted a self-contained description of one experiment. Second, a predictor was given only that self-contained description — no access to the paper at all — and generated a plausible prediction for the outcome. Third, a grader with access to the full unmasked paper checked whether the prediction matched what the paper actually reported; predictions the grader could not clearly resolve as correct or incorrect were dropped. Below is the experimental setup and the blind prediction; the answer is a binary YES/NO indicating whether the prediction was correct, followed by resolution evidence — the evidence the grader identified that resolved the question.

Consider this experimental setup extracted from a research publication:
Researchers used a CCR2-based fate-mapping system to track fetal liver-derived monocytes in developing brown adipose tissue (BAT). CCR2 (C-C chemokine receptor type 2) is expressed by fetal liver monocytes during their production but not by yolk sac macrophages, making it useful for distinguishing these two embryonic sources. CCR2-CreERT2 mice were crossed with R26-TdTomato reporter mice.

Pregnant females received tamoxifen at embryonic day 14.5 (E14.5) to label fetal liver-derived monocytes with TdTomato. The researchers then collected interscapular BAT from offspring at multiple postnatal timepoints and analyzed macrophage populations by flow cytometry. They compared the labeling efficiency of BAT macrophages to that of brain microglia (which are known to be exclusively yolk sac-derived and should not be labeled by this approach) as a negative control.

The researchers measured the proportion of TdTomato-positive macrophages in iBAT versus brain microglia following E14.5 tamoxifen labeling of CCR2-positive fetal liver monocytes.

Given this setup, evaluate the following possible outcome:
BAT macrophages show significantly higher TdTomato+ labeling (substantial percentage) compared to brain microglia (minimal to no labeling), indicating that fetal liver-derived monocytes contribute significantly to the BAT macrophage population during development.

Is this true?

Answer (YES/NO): YES